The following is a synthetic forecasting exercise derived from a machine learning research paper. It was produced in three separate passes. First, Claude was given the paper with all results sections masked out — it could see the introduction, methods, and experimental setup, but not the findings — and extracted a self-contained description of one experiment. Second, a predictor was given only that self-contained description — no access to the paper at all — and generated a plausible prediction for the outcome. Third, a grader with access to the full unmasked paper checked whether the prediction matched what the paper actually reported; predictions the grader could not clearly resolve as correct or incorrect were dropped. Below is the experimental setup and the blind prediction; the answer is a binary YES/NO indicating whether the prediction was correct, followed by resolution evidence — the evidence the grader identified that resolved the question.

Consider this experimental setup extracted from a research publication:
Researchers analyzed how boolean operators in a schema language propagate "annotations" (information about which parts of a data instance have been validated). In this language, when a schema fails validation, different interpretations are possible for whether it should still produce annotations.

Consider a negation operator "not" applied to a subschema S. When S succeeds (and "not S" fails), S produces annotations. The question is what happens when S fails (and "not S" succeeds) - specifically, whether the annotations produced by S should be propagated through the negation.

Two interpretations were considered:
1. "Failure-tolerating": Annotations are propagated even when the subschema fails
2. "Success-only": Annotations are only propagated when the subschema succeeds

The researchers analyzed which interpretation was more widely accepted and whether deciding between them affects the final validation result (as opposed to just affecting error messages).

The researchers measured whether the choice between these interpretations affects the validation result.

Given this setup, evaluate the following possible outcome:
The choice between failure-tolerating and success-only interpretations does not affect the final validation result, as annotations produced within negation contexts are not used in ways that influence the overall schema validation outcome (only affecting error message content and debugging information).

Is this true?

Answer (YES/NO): YES